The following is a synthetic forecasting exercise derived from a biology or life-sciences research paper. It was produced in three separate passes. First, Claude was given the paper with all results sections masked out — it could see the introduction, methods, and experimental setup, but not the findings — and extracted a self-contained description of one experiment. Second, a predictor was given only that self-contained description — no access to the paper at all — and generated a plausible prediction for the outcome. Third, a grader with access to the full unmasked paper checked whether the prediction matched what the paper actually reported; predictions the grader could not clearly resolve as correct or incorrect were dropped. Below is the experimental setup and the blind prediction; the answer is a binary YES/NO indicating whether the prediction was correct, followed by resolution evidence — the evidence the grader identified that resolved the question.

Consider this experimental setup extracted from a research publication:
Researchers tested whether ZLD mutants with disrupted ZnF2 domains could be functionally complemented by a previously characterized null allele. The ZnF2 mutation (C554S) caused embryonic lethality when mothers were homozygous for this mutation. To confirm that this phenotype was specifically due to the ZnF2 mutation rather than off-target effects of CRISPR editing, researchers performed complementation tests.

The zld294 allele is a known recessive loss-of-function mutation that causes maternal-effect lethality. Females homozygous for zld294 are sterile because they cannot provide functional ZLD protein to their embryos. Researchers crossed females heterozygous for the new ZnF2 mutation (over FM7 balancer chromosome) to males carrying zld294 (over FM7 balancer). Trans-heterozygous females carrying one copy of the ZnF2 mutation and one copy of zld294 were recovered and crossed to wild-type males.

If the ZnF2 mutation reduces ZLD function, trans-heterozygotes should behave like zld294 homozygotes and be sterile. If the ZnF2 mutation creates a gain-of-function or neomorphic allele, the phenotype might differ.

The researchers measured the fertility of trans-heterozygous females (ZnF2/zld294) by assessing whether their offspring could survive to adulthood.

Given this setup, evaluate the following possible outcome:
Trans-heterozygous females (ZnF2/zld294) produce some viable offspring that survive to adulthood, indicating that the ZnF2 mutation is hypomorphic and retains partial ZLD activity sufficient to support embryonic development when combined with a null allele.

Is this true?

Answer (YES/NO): NO